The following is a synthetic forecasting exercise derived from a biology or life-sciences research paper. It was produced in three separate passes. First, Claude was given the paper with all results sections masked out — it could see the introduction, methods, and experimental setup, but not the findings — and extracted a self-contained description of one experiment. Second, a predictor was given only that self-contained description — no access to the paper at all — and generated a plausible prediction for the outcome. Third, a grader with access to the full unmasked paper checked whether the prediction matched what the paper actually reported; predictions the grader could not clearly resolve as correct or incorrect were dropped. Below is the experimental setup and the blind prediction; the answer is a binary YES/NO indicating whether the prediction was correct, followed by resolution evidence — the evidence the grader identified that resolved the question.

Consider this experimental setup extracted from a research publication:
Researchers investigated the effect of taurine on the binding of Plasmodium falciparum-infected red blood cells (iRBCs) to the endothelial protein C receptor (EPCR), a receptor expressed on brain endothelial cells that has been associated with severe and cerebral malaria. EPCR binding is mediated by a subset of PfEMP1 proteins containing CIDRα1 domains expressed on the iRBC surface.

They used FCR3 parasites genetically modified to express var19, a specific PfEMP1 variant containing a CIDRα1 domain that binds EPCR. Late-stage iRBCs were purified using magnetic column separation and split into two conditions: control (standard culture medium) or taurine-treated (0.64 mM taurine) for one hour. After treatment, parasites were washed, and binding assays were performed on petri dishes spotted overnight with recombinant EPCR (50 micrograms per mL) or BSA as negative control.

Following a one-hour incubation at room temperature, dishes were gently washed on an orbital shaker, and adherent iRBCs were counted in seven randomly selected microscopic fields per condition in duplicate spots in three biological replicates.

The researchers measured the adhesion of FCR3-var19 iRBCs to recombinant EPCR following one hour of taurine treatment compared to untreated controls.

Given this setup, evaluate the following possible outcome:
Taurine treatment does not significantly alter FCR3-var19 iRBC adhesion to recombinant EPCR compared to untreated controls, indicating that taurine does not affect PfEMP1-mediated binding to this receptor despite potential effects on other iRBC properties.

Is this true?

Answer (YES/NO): NO